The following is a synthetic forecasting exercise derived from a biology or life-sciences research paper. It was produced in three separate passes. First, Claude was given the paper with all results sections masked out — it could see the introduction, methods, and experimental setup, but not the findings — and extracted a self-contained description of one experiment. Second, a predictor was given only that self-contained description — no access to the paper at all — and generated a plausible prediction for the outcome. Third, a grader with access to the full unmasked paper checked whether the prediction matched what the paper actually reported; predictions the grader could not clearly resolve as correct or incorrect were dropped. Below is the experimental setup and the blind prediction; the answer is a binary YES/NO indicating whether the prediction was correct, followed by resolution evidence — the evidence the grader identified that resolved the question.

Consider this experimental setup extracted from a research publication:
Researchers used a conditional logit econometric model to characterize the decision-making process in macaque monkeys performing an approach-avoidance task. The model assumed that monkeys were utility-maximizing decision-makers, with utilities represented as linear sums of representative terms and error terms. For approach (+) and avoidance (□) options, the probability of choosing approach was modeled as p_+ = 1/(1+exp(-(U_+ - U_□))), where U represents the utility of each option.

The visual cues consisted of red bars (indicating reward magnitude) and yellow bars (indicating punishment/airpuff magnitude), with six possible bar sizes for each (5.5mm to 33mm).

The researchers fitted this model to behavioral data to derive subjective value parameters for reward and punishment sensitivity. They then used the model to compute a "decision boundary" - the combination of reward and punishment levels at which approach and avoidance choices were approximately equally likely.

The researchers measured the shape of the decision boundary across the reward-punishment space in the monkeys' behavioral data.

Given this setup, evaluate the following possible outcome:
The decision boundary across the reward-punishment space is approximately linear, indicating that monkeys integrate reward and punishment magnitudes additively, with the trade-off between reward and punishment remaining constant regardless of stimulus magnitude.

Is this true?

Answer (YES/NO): YES